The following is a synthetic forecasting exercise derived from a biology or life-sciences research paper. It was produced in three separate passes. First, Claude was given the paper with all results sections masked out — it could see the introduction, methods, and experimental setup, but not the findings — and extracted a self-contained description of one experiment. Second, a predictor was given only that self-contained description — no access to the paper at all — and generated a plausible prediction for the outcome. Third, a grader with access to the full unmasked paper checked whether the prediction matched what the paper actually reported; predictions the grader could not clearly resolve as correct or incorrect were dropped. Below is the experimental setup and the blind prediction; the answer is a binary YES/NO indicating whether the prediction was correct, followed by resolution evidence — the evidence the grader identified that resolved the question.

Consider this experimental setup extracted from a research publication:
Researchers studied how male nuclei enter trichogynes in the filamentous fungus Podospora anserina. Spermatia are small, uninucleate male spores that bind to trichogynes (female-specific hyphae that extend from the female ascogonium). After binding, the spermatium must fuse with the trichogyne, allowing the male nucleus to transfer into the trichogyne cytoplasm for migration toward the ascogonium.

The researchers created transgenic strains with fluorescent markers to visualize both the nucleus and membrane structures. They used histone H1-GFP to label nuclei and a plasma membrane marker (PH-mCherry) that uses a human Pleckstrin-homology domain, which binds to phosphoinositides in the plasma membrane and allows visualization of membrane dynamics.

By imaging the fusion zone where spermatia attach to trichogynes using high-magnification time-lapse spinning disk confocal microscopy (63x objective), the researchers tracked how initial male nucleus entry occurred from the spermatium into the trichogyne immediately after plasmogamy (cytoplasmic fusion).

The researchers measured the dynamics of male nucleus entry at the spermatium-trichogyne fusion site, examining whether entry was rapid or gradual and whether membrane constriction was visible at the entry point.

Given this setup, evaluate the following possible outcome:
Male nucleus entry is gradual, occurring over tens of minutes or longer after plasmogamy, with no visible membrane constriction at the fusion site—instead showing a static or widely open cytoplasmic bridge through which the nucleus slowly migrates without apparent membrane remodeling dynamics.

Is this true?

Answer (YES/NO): NO